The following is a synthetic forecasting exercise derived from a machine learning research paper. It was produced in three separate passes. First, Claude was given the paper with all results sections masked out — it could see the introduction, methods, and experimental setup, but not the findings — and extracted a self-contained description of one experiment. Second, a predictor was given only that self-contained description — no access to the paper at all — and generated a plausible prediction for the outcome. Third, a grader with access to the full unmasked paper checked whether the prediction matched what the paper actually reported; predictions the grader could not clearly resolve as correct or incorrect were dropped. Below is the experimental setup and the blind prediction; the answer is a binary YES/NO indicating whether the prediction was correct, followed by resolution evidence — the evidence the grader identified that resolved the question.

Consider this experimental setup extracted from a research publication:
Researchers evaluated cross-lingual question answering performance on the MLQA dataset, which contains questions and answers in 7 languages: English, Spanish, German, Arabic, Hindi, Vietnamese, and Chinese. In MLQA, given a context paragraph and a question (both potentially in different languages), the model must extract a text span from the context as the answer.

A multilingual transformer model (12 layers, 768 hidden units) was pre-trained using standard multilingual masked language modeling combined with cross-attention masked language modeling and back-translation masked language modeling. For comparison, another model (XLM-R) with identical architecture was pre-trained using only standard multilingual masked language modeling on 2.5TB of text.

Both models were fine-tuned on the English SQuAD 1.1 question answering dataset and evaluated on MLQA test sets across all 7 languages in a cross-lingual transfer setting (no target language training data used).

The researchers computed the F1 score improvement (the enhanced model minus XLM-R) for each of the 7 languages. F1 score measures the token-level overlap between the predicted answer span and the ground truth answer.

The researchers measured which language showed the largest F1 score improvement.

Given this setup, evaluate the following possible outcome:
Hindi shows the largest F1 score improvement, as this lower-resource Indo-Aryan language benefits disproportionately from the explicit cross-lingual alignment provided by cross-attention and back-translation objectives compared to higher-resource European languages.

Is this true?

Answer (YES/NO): NO